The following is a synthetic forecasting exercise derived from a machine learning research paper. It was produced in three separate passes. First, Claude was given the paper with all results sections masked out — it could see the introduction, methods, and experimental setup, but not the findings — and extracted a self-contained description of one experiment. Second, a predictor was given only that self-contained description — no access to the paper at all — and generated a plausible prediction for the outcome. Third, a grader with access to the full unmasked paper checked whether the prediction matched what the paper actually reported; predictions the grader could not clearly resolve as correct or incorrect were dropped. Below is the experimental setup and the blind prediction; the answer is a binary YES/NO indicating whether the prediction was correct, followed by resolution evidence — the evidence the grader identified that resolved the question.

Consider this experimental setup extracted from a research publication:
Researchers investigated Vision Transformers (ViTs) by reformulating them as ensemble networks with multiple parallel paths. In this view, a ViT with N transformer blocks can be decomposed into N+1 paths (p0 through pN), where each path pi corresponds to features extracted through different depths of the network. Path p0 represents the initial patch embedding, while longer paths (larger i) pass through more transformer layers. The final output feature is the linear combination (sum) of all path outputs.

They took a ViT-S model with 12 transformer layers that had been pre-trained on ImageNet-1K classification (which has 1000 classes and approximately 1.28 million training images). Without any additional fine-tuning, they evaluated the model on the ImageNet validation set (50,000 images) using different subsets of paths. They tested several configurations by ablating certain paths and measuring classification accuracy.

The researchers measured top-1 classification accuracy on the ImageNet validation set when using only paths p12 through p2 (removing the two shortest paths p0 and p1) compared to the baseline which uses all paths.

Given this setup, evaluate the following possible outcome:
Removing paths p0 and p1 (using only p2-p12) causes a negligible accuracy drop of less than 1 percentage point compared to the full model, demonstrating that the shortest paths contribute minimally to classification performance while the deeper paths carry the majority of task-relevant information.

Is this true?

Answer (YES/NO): NO